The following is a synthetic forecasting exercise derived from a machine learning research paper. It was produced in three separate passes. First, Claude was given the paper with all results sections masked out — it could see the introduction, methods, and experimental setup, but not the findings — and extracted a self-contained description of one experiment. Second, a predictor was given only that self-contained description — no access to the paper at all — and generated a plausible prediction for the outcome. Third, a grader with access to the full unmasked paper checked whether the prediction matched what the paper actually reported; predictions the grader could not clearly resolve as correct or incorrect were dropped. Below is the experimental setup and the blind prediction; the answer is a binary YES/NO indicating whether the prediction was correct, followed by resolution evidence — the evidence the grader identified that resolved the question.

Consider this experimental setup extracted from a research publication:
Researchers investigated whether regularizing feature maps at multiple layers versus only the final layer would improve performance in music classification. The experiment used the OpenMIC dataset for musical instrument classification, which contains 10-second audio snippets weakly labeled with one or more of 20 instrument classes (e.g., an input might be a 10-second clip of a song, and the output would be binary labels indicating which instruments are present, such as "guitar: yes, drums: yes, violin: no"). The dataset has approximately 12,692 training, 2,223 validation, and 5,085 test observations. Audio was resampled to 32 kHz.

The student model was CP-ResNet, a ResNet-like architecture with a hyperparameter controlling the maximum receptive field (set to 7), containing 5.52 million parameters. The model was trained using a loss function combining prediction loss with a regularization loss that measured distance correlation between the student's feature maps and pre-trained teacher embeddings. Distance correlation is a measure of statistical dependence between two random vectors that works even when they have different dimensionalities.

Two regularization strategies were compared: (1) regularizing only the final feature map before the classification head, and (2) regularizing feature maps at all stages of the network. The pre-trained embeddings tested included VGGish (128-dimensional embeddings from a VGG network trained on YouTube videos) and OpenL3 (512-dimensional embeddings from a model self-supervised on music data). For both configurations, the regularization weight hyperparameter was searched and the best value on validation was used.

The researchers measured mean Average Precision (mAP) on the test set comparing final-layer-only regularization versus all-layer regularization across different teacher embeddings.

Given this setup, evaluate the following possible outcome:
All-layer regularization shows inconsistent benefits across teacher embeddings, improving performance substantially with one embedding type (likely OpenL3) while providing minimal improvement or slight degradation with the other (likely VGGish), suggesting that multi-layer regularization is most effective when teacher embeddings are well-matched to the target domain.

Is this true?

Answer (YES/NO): NO